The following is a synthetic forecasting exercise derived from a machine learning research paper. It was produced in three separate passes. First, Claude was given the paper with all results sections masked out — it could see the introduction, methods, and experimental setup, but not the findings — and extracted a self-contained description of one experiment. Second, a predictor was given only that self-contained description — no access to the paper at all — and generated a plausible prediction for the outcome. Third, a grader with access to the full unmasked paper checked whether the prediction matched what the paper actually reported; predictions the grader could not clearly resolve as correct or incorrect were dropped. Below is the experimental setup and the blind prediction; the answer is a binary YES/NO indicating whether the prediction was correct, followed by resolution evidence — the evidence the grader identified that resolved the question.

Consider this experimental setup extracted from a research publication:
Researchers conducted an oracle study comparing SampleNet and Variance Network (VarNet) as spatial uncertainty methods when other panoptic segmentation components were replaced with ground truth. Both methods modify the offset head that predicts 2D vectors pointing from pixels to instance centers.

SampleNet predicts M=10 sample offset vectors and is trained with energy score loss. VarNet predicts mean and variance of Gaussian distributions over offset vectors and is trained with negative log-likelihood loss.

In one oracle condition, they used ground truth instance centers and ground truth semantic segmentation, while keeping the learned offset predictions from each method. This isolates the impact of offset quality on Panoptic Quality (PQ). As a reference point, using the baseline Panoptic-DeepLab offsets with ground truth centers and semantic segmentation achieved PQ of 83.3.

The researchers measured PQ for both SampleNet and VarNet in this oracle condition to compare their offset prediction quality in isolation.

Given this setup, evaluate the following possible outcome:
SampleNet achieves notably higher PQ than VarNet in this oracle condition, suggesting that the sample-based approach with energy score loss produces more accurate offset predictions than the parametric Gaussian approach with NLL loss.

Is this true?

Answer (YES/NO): YES